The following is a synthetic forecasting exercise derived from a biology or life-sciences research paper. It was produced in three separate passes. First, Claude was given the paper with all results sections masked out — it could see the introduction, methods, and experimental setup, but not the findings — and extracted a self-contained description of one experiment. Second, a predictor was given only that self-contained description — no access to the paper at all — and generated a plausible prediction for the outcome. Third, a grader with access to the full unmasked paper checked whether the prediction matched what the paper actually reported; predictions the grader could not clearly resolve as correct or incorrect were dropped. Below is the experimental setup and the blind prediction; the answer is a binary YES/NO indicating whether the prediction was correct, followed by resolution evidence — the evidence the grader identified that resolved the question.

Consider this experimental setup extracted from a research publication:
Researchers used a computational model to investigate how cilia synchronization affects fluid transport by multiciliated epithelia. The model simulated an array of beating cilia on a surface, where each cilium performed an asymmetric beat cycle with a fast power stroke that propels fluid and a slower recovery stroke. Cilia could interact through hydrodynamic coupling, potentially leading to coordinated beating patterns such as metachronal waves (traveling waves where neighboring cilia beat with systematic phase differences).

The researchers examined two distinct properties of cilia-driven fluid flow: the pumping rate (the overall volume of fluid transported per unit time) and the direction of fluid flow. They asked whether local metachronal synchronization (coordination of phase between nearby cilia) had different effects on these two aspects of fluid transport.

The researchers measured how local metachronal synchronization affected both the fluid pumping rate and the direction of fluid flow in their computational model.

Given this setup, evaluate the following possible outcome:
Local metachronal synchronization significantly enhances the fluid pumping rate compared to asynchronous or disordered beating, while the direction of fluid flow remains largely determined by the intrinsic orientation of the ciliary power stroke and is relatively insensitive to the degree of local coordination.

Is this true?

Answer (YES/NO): YES